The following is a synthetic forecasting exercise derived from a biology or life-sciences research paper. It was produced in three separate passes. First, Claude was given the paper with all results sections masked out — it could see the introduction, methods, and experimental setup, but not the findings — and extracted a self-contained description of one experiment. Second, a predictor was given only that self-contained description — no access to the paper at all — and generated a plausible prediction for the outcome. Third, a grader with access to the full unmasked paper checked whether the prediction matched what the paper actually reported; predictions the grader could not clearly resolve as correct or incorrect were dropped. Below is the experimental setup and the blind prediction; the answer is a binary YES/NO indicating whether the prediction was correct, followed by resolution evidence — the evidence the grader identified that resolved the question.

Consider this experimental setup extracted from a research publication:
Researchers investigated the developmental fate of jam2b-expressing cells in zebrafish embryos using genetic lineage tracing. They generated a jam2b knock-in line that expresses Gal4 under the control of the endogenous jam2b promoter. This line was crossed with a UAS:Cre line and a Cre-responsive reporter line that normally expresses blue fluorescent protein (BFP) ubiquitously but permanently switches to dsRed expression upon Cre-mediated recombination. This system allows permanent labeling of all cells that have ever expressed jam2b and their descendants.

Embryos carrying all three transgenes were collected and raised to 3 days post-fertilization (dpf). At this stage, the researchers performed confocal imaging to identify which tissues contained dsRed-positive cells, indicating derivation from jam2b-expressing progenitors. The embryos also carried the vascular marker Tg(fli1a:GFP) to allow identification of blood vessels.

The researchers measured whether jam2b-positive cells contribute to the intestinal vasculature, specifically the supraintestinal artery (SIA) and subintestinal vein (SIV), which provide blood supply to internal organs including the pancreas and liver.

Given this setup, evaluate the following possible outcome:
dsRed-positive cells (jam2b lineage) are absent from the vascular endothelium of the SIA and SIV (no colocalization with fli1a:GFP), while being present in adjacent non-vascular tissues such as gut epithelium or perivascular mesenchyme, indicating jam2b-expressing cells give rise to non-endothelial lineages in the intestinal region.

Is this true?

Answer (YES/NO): NO